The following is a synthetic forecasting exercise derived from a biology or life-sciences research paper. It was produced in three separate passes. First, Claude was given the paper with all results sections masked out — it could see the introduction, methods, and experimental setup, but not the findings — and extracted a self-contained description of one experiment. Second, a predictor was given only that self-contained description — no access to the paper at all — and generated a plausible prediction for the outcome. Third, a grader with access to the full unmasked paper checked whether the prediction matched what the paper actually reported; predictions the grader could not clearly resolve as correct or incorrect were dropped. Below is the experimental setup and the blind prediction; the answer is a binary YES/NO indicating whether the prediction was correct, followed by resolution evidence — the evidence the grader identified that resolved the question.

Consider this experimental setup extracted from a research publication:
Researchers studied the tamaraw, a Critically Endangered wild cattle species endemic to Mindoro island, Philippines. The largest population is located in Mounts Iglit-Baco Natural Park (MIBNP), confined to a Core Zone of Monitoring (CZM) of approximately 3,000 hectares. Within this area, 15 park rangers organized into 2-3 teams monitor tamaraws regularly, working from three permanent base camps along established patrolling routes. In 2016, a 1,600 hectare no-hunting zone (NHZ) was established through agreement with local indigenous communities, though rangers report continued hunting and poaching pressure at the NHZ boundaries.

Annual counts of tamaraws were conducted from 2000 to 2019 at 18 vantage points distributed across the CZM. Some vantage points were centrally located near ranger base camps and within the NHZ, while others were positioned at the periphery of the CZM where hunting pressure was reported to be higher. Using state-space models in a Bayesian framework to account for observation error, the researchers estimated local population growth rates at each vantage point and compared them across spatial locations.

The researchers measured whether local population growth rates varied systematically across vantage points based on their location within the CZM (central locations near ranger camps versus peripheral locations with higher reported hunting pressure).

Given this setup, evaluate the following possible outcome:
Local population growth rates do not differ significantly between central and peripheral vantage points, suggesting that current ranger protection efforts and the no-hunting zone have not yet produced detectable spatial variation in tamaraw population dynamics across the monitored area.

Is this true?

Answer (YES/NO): NO